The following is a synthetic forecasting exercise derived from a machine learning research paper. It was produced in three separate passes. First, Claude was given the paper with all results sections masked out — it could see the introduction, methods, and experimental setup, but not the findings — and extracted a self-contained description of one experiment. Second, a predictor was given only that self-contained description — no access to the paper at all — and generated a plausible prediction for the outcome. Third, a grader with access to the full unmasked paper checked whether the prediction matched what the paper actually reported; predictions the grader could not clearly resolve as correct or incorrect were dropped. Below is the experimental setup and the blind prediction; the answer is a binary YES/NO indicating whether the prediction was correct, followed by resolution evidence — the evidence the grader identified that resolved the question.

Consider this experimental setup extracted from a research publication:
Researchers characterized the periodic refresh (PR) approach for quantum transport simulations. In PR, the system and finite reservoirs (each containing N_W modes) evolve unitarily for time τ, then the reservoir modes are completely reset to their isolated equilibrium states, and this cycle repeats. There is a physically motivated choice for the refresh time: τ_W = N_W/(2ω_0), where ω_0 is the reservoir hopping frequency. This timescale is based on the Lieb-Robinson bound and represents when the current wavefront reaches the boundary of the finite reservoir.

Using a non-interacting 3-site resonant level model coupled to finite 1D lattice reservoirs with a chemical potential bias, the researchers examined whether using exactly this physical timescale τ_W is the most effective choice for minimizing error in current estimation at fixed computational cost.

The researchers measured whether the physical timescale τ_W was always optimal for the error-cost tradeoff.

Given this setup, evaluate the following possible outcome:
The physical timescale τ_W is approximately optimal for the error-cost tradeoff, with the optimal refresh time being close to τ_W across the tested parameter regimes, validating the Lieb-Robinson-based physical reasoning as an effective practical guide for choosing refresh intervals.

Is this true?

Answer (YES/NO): NO